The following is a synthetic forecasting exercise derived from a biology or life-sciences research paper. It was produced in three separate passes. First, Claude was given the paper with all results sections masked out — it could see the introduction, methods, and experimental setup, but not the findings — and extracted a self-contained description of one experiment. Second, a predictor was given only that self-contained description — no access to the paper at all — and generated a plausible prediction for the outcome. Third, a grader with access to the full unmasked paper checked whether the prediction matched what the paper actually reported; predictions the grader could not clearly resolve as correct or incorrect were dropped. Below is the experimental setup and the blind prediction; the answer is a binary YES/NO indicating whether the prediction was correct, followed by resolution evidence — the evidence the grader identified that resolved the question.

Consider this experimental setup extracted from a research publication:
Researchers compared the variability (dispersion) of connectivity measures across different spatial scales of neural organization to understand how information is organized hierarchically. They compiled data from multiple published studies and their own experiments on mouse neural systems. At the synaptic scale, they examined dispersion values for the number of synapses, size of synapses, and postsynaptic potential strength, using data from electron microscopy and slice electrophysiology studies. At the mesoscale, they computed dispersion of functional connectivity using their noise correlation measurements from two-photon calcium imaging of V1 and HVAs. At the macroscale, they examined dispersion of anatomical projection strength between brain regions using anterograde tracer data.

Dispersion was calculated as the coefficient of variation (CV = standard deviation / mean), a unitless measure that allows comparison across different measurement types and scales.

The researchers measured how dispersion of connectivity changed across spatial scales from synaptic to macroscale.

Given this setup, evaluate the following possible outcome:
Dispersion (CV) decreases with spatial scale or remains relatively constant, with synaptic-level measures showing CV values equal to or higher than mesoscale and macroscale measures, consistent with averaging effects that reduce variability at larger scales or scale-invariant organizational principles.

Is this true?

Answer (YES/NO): YES